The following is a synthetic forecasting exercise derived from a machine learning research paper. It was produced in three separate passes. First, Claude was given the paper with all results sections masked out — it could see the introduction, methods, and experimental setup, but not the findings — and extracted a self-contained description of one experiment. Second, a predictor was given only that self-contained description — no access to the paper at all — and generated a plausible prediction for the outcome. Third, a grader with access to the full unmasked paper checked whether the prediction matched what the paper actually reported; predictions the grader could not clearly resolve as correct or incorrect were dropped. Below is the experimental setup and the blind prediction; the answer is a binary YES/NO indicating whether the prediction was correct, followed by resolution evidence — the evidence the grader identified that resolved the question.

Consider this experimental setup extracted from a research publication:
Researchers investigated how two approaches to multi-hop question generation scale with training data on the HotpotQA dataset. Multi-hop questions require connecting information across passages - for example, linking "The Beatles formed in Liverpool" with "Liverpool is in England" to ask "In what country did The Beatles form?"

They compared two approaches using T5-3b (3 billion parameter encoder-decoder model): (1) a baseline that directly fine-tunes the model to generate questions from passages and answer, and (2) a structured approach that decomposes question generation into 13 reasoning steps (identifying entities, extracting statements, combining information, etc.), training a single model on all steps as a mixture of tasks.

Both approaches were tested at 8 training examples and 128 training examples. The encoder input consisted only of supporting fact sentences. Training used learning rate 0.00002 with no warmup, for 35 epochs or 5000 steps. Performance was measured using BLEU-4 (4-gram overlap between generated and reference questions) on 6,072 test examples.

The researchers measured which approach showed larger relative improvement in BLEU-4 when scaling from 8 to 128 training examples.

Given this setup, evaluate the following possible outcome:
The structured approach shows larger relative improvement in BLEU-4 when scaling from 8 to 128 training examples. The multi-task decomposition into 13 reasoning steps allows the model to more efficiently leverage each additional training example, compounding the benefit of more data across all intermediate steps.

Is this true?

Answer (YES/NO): YES